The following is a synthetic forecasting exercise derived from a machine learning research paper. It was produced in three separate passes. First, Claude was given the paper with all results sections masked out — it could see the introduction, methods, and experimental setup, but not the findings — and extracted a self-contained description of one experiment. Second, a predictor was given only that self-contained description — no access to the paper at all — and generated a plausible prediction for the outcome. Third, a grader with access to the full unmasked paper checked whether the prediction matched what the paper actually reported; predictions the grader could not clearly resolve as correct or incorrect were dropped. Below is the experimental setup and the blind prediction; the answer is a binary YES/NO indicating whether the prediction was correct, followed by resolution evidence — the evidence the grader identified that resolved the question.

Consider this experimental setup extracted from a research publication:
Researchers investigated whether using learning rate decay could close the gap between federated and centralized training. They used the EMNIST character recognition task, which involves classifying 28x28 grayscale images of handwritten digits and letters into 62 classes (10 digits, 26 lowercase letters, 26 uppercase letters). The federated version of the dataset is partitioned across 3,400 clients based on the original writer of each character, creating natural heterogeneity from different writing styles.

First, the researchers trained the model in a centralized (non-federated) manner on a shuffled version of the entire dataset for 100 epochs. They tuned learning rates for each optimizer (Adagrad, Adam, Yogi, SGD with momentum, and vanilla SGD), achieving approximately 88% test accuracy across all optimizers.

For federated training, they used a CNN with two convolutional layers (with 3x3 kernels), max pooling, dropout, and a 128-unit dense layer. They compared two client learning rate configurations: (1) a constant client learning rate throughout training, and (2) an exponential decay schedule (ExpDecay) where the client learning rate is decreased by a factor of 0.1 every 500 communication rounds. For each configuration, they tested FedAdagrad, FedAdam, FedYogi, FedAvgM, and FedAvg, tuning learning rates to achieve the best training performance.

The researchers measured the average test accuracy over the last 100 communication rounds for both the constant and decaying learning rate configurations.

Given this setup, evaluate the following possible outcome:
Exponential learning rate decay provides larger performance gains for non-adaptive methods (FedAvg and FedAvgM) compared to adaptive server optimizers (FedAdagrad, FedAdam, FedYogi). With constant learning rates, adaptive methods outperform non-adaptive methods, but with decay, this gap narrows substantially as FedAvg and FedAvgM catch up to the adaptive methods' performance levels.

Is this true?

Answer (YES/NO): NO